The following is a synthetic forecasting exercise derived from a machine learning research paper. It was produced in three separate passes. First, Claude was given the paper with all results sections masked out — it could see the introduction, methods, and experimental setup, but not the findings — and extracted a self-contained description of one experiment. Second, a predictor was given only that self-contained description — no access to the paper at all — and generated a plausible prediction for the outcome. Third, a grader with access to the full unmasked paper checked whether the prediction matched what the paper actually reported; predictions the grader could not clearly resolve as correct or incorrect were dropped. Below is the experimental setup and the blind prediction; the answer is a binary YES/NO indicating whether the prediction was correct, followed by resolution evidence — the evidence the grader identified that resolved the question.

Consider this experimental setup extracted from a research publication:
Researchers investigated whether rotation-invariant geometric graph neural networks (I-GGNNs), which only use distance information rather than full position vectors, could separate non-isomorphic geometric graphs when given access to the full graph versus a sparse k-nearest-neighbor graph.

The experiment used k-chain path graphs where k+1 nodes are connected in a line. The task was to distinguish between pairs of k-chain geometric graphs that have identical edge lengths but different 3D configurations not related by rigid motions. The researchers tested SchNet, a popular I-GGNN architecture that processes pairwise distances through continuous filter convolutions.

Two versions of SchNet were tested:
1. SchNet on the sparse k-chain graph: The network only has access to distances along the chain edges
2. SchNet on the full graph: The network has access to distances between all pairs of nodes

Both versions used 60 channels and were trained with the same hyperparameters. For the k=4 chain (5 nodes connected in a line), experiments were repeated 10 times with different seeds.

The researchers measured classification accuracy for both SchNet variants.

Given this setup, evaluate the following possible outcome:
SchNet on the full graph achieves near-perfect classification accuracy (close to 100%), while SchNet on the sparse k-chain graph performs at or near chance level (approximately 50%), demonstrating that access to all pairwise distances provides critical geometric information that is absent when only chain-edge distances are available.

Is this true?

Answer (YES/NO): YES